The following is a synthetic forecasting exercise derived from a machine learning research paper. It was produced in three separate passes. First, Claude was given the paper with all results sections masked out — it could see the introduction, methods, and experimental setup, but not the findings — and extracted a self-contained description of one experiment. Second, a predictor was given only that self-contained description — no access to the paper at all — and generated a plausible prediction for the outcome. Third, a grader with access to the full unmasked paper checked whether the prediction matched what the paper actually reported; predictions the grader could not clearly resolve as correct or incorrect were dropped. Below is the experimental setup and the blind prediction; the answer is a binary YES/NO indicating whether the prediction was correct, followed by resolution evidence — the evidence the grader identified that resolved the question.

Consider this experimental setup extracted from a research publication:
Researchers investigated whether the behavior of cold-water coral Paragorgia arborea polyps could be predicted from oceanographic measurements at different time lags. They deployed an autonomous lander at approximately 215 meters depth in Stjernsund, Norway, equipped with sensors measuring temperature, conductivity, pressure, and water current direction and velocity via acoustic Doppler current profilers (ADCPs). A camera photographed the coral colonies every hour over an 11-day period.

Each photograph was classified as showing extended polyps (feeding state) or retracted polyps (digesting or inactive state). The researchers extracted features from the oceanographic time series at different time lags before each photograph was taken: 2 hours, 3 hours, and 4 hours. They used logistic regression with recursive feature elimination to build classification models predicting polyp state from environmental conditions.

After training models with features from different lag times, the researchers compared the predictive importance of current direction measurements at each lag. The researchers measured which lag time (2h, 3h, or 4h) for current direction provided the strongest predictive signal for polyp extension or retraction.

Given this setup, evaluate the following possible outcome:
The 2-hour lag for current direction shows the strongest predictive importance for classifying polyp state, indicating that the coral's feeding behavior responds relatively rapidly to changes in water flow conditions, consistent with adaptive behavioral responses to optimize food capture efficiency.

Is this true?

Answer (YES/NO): NO